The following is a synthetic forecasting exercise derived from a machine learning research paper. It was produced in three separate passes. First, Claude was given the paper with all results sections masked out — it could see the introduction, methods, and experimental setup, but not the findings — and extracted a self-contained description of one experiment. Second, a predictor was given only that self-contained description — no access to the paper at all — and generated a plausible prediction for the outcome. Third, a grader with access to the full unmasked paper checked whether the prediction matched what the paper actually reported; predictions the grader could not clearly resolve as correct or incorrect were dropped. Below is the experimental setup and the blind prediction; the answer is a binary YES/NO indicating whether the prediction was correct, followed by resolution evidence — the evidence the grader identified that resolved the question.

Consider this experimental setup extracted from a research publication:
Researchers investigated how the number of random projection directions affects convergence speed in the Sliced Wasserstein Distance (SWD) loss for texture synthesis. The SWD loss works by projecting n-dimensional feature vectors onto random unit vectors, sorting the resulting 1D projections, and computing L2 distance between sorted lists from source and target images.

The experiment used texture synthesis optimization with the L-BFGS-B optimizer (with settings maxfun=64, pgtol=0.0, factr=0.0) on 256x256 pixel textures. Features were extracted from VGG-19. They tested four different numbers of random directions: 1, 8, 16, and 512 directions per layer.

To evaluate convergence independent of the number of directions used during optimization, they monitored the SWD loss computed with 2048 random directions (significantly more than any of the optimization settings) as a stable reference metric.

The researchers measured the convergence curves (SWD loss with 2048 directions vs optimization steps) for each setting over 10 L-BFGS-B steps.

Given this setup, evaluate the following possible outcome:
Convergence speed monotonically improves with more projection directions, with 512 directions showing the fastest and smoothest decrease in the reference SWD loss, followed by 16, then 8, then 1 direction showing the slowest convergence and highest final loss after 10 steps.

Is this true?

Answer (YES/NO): YES